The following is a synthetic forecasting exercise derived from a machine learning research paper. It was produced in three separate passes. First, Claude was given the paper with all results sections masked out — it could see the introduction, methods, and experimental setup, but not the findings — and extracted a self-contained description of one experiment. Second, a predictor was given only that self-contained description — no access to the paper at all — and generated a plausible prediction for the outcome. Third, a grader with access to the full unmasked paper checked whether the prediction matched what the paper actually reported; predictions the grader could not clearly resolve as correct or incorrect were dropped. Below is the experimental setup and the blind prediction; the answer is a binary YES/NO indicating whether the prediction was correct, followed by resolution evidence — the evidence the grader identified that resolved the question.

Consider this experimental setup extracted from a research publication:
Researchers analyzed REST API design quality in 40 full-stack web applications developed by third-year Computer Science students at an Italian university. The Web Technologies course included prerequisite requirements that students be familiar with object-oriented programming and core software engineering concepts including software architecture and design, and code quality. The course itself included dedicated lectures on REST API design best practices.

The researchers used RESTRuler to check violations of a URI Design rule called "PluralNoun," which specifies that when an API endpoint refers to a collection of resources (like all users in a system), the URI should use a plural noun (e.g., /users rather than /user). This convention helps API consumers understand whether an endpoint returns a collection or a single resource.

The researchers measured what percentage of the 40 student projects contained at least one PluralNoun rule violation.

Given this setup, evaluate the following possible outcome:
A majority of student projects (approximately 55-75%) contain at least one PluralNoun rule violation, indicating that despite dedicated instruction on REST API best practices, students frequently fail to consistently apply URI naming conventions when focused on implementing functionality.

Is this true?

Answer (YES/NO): NO